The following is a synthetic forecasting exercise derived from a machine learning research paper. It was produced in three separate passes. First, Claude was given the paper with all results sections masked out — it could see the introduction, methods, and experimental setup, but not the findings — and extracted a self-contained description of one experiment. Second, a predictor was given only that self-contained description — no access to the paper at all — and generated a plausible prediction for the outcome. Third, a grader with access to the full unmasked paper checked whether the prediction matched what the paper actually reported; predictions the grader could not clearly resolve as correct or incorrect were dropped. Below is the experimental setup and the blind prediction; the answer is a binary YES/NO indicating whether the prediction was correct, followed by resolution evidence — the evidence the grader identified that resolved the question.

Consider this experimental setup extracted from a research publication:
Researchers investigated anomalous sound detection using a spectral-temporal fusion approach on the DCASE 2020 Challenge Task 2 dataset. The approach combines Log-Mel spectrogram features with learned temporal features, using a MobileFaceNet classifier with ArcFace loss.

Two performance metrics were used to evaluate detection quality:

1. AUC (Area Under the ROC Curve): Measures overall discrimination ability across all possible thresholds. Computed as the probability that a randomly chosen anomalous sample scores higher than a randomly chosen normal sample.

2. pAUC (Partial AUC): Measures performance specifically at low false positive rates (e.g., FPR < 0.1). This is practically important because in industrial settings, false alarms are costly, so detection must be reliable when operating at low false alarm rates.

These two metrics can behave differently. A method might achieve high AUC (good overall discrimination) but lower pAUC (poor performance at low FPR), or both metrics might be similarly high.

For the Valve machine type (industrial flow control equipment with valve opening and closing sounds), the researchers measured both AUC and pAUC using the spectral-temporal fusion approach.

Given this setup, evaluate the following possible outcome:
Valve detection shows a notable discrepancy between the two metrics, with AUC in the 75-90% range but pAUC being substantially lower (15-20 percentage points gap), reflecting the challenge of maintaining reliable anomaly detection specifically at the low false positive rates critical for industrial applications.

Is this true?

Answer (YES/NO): NO